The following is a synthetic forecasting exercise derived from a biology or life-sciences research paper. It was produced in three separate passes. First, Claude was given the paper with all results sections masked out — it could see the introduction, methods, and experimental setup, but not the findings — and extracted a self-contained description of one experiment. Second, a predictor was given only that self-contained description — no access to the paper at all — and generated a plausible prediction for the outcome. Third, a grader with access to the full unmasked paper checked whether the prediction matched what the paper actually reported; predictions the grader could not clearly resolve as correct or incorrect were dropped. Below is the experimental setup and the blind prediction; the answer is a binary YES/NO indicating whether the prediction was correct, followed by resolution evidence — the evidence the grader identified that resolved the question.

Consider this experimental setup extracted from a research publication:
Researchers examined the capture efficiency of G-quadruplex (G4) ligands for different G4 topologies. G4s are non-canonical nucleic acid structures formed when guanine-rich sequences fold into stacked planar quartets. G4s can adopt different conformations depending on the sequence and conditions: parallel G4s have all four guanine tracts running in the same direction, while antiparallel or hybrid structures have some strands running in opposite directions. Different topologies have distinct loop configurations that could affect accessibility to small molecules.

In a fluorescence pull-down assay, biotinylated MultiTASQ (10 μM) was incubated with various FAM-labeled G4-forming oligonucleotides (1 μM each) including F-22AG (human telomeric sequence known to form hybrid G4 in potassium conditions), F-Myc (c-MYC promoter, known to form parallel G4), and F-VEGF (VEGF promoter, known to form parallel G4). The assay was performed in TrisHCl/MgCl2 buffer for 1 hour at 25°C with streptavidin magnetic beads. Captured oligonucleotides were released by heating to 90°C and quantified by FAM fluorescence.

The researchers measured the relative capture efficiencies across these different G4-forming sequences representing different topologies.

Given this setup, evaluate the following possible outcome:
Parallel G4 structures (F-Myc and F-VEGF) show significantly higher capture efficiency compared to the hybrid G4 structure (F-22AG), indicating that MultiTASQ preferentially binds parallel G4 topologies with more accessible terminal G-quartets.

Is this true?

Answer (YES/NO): NO